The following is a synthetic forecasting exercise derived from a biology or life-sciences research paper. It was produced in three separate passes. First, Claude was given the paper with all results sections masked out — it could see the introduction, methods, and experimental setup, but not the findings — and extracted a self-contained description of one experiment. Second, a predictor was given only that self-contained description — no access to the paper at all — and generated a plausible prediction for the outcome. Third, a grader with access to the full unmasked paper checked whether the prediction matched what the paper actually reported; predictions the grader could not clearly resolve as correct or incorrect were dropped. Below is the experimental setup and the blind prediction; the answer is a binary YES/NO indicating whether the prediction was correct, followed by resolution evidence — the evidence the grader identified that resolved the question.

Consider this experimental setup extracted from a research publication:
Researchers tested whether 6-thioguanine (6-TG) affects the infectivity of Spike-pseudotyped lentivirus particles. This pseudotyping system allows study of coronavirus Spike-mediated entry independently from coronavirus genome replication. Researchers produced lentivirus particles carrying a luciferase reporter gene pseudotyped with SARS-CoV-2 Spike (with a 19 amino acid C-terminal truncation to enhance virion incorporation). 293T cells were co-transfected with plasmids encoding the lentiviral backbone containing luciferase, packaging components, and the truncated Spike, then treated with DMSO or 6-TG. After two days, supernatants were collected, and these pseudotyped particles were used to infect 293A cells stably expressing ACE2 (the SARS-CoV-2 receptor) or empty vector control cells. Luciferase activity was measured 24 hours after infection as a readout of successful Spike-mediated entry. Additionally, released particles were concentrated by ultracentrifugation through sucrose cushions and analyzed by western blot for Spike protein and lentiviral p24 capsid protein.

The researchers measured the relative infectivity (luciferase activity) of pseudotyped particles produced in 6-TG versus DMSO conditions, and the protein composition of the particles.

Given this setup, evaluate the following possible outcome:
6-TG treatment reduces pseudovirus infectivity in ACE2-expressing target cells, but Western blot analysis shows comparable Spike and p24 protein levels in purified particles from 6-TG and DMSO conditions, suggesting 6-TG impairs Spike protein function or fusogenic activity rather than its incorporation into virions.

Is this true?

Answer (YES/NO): NO